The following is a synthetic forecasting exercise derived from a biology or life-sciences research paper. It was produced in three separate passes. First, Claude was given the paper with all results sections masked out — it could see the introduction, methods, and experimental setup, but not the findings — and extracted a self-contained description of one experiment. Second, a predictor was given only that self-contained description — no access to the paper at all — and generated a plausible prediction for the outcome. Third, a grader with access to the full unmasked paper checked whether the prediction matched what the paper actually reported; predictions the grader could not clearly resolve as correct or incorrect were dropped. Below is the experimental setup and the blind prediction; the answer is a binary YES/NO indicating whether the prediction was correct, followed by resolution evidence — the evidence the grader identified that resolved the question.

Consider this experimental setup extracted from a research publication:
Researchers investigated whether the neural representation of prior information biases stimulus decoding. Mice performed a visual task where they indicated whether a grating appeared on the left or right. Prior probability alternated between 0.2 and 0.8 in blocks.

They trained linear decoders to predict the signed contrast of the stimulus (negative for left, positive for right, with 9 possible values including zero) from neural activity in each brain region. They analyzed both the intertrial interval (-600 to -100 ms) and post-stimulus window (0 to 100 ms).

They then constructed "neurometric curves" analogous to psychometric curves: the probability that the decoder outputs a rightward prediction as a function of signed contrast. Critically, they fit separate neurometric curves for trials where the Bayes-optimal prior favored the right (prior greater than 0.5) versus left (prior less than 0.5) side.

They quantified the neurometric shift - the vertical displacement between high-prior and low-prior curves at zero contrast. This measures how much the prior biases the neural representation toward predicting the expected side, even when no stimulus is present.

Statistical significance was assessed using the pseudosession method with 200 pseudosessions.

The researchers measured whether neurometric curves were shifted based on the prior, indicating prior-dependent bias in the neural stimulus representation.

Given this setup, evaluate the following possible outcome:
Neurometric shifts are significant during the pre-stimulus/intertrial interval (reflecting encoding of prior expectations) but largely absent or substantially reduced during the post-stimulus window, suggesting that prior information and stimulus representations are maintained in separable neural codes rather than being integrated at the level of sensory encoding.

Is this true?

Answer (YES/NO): NO